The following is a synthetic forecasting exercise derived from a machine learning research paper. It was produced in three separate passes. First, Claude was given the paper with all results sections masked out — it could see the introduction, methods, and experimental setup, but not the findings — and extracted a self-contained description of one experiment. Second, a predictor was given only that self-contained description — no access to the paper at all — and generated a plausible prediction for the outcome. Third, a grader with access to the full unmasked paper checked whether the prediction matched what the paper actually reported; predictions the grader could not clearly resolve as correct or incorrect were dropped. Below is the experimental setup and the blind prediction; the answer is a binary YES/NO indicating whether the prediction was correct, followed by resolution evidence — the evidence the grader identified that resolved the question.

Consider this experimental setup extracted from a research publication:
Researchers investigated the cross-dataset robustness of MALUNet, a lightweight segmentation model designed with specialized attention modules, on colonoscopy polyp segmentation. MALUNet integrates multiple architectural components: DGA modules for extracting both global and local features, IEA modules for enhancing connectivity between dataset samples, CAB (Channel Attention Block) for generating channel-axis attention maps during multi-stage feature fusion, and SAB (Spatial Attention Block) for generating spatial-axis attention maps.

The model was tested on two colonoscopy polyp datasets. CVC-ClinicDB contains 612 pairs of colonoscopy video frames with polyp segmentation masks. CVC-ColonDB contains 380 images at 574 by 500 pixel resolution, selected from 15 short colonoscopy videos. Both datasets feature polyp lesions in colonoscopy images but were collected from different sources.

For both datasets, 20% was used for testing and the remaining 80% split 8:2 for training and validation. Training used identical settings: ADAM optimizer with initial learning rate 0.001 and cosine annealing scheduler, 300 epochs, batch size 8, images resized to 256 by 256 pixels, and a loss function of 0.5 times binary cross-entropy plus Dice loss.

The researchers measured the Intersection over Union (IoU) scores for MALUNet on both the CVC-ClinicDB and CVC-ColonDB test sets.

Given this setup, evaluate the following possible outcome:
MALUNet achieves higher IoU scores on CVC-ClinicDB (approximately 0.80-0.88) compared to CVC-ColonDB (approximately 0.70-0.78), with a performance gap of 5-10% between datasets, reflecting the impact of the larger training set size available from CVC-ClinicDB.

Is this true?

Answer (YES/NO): NO